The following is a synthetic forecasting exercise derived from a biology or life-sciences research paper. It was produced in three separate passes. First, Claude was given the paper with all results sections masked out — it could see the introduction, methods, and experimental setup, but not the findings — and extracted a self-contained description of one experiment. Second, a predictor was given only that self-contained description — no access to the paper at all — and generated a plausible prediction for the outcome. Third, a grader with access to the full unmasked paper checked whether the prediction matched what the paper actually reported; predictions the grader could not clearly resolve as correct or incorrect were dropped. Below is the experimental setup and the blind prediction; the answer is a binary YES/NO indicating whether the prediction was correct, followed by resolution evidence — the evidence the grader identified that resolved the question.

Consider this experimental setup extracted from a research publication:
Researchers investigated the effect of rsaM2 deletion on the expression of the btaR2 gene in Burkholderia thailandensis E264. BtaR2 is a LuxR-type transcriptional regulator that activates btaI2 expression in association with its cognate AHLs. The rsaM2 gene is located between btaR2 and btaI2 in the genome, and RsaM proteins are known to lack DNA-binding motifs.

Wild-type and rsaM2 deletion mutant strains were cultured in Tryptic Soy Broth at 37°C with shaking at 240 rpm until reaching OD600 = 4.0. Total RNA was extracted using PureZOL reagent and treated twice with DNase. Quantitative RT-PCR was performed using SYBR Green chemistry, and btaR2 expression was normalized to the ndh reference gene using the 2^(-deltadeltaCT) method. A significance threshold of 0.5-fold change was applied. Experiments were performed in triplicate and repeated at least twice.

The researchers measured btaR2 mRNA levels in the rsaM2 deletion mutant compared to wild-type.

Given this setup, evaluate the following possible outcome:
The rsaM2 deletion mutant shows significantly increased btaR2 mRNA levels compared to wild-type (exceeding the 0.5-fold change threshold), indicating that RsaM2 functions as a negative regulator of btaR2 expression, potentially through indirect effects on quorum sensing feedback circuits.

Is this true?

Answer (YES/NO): NO